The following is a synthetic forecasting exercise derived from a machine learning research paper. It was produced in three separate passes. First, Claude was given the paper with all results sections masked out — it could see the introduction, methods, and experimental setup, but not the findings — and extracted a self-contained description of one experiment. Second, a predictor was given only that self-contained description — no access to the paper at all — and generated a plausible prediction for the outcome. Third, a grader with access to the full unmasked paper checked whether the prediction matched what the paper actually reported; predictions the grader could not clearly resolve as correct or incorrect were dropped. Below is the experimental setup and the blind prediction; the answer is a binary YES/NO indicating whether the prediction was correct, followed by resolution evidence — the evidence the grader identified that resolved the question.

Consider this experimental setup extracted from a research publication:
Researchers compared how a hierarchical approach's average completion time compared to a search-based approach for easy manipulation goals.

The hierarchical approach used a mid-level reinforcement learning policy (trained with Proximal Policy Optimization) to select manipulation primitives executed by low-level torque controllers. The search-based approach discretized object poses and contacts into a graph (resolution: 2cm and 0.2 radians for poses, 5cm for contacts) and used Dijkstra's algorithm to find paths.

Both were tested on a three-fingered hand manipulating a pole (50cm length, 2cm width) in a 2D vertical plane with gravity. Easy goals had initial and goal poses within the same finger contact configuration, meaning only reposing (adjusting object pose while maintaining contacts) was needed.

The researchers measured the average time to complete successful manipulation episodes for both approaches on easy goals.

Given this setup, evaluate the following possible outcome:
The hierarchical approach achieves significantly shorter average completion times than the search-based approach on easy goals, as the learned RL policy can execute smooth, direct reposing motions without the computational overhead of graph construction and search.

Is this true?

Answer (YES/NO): NO